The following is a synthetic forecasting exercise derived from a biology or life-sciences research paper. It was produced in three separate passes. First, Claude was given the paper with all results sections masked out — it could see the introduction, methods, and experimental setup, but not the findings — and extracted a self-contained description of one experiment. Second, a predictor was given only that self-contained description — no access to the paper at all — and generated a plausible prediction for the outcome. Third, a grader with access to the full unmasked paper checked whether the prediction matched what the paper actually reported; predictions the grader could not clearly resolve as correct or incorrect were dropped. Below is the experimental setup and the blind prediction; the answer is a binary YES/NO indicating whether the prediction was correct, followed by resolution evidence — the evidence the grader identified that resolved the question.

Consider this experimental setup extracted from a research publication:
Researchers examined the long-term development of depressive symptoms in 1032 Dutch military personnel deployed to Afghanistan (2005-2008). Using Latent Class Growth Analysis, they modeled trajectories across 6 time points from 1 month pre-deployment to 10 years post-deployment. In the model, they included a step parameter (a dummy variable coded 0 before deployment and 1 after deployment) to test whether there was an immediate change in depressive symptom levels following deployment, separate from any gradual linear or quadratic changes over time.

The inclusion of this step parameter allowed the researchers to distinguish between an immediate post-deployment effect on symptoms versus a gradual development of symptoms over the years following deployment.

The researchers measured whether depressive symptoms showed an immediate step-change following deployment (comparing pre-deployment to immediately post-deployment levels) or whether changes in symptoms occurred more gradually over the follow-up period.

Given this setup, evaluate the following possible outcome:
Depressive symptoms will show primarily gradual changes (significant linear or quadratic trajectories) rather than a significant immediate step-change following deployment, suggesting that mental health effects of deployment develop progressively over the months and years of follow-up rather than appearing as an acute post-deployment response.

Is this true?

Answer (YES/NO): NO